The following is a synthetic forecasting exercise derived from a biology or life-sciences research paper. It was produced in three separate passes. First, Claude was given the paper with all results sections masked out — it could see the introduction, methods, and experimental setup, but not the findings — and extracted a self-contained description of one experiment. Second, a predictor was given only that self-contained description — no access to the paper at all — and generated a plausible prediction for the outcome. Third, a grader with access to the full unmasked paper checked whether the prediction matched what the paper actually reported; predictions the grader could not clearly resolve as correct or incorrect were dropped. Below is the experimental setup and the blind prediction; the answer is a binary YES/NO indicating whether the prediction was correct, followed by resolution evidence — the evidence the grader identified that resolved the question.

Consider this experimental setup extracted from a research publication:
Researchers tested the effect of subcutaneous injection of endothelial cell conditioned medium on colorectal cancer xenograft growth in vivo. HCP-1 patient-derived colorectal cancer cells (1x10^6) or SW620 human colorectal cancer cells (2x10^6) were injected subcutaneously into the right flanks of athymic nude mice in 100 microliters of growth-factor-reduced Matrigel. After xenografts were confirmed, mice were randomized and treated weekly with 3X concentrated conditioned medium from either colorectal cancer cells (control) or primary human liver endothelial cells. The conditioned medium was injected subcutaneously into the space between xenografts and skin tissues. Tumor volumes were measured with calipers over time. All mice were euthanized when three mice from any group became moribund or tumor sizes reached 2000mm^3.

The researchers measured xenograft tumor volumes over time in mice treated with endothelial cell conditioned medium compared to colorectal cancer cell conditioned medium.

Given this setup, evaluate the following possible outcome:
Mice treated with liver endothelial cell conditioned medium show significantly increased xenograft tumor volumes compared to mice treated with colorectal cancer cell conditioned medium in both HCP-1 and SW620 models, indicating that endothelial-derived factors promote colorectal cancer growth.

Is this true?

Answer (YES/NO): YES